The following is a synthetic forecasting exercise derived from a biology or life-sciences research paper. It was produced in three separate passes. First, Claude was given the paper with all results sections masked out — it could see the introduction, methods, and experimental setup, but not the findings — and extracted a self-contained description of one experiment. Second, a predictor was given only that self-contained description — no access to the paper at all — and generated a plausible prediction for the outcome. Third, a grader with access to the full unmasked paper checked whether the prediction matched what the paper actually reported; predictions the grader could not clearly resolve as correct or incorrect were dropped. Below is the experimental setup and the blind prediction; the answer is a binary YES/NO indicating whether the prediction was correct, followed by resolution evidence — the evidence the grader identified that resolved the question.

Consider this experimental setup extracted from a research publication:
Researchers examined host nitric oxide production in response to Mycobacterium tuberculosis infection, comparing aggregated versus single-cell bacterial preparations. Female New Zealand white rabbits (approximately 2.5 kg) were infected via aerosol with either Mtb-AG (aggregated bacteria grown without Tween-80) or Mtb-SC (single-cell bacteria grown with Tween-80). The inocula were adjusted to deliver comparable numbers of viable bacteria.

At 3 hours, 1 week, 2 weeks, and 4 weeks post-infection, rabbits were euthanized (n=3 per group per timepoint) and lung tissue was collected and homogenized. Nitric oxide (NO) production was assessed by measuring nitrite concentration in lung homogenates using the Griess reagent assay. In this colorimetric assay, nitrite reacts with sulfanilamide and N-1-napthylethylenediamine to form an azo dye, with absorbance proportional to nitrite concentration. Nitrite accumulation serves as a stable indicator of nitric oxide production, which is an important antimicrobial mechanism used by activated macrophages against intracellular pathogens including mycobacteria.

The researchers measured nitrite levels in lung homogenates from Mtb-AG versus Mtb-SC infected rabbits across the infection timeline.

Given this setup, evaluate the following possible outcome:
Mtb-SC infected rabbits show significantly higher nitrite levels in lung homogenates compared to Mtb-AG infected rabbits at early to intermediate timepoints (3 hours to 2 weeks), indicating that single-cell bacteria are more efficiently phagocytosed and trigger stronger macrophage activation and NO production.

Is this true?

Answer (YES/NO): YES